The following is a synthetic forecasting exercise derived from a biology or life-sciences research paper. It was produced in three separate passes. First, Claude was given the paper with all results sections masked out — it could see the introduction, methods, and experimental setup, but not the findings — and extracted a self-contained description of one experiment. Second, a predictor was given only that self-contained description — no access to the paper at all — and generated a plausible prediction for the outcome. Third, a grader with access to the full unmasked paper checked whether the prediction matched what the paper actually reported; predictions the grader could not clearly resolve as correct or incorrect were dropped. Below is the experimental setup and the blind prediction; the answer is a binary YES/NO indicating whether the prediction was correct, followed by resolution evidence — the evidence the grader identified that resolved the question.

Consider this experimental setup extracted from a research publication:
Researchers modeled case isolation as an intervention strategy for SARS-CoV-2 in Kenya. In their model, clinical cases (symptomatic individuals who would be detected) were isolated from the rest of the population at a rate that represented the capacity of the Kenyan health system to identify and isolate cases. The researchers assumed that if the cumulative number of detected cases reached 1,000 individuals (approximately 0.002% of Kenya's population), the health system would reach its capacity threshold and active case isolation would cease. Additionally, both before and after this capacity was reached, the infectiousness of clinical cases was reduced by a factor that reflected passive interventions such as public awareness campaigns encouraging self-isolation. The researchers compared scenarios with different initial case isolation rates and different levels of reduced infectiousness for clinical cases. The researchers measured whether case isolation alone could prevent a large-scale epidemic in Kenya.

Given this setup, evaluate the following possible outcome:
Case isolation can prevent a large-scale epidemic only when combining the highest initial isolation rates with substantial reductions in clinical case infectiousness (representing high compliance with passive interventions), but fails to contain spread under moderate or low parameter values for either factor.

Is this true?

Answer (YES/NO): NO